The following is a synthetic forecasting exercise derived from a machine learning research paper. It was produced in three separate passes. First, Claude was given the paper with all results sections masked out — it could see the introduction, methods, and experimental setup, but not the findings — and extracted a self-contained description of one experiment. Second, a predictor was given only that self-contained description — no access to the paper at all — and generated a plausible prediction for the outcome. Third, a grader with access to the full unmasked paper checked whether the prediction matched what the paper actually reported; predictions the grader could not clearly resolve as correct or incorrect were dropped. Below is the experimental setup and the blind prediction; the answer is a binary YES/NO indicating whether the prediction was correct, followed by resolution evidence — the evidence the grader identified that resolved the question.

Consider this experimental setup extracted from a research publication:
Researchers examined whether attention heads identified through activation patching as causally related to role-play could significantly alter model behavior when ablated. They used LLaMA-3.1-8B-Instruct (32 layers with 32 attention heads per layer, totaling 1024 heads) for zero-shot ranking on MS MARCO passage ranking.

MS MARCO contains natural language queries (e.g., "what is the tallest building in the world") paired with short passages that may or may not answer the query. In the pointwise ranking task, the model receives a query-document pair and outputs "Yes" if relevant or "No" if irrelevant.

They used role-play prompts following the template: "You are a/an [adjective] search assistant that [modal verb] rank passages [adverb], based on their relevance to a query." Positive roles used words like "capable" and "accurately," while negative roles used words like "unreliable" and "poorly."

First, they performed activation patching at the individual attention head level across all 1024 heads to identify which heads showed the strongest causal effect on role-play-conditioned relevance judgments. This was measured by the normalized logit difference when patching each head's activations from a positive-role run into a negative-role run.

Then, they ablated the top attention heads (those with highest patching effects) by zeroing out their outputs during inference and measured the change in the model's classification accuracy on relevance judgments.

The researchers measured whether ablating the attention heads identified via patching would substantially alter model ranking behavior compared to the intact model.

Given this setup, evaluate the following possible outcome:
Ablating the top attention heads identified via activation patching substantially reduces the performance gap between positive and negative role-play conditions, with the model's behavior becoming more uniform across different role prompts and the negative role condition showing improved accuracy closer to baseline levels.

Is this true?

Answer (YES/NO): NO